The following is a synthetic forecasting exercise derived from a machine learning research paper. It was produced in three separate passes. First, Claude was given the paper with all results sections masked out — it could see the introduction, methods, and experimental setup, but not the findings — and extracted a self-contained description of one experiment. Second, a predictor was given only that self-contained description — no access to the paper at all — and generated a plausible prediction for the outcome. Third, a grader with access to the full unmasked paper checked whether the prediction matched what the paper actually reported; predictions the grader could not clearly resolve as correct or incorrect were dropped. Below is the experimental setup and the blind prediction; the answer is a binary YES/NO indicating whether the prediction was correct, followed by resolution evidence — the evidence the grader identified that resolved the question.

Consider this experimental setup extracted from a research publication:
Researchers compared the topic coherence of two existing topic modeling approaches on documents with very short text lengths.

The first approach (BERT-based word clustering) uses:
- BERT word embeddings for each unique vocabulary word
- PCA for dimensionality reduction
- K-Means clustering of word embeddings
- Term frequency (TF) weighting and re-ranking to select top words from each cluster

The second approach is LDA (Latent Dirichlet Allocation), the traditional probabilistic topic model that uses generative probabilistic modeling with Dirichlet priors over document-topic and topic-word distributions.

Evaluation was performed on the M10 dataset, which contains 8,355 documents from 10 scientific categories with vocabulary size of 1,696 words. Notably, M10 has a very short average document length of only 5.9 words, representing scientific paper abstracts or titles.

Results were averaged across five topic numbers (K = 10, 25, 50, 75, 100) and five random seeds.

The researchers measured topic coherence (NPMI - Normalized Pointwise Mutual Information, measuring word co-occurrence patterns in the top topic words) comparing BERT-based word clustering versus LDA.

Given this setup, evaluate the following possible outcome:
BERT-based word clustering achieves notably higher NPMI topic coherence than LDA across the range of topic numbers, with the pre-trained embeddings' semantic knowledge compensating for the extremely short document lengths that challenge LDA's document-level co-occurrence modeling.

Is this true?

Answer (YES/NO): YES